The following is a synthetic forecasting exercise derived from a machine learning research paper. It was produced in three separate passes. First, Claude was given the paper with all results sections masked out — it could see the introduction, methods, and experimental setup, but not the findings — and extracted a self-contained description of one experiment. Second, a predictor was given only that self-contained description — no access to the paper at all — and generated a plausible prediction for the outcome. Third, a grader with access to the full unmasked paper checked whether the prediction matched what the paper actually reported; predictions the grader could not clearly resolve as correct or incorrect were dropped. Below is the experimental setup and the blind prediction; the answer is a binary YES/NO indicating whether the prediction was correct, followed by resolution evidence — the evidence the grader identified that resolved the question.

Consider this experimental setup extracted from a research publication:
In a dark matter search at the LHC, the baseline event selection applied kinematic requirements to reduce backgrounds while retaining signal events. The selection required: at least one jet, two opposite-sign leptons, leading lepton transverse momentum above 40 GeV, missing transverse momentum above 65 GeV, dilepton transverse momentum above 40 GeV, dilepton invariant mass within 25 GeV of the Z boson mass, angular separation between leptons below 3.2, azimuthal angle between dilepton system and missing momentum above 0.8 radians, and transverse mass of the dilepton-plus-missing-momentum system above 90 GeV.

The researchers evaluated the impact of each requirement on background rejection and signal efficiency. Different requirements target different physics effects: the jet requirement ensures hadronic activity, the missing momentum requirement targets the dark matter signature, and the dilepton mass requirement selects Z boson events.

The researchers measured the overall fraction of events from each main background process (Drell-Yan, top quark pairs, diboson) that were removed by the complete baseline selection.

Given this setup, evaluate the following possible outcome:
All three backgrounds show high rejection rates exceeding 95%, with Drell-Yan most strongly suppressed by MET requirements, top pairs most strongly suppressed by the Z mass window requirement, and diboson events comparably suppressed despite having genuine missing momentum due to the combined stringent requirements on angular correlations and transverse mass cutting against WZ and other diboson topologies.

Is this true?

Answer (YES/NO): YES